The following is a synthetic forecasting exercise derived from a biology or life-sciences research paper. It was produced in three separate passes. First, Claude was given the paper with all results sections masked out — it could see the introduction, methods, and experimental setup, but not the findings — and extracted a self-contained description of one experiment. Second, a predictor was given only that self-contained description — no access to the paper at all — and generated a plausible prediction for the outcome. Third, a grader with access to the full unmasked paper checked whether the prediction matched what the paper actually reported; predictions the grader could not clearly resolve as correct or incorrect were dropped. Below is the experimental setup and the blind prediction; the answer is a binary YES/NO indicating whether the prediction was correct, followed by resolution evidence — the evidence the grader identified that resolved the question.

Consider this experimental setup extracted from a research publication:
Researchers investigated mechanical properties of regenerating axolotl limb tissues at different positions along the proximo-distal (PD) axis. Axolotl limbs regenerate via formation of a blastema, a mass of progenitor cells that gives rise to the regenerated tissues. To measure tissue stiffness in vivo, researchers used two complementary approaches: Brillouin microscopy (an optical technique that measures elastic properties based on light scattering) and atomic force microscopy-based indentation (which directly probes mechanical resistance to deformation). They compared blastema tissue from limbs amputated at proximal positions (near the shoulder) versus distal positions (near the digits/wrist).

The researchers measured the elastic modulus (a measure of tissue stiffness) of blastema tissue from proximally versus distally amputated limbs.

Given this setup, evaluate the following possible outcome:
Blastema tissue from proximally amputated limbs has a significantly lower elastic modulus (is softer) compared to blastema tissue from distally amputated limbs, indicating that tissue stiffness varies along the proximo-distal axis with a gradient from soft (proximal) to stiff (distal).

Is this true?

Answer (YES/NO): YES